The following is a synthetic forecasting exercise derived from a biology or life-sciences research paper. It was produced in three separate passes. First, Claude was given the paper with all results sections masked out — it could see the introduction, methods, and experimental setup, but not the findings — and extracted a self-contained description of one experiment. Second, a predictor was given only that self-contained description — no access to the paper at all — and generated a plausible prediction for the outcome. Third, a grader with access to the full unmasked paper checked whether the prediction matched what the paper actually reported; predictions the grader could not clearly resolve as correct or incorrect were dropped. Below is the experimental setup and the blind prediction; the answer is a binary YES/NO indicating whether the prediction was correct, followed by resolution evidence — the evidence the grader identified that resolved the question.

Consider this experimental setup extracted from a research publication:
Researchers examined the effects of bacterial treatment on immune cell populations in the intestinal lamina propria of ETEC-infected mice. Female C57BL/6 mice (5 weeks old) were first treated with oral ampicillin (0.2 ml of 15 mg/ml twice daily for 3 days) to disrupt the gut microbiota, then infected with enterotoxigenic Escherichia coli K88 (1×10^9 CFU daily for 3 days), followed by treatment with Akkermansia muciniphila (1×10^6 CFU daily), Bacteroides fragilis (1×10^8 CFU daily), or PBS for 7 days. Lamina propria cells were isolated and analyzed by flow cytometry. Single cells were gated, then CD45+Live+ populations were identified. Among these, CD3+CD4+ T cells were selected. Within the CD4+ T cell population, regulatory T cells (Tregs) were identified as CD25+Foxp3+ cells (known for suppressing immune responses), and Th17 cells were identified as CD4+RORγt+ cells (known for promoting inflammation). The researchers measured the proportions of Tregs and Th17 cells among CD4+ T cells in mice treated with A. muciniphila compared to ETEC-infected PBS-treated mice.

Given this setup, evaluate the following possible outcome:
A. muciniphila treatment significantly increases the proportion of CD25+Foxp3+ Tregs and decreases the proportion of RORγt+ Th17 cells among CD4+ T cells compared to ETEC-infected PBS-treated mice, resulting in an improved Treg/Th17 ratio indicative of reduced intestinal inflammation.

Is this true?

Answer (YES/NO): YES